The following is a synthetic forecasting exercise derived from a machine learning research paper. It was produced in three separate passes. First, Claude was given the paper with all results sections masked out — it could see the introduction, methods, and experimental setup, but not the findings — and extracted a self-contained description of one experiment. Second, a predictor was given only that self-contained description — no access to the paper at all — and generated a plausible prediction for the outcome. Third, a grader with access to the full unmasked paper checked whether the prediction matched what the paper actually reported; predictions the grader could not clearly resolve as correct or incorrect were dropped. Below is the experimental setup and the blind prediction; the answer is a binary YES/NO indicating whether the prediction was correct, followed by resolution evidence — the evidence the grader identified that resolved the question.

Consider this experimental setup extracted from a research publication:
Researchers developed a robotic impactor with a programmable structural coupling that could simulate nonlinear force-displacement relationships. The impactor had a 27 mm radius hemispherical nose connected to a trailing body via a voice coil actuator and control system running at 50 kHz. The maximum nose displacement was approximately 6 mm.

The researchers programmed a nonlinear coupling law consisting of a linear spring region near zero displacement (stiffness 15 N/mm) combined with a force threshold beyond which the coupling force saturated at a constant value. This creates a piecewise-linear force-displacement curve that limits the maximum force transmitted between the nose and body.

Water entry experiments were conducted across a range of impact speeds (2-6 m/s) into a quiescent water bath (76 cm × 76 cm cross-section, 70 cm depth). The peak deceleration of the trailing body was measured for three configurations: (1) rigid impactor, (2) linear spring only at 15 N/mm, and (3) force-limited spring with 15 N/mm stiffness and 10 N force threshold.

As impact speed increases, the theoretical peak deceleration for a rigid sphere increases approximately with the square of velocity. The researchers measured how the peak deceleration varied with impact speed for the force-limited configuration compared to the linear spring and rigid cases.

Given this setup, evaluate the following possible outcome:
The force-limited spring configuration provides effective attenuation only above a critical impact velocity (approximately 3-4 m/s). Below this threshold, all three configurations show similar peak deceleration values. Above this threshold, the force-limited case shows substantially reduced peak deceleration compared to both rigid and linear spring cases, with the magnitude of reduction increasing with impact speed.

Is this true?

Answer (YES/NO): NO